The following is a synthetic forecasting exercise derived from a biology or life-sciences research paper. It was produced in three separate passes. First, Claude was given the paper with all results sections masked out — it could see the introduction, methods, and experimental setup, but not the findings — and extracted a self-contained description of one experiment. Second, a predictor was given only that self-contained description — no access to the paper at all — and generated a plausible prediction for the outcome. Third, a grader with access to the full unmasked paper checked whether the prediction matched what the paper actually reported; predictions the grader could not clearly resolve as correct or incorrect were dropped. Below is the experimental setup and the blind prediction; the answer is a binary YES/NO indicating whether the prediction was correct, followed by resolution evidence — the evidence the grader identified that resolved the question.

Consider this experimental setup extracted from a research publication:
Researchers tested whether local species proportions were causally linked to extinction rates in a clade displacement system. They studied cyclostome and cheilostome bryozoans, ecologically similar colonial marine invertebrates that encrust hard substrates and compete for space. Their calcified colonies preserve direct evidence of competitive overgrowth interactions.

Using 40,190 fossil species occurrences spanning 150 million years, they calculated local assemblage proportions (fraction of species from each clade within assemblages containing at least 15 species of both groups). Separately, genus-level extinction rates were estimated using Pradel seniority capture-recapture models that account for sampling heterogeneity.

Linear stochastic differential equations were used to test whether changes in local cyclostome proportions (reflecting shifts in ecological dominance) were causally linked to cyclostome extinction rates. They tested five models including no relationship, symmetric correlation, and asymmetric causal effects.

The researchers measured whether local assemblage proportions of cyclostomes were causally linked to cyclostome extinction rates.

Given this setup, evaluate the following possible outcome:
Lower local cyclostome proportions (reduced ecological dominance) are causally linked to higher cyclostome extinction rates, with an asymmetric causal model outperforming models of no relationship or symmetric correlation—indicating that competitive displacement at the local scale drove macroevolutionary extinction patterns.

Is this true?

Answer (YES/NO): NO